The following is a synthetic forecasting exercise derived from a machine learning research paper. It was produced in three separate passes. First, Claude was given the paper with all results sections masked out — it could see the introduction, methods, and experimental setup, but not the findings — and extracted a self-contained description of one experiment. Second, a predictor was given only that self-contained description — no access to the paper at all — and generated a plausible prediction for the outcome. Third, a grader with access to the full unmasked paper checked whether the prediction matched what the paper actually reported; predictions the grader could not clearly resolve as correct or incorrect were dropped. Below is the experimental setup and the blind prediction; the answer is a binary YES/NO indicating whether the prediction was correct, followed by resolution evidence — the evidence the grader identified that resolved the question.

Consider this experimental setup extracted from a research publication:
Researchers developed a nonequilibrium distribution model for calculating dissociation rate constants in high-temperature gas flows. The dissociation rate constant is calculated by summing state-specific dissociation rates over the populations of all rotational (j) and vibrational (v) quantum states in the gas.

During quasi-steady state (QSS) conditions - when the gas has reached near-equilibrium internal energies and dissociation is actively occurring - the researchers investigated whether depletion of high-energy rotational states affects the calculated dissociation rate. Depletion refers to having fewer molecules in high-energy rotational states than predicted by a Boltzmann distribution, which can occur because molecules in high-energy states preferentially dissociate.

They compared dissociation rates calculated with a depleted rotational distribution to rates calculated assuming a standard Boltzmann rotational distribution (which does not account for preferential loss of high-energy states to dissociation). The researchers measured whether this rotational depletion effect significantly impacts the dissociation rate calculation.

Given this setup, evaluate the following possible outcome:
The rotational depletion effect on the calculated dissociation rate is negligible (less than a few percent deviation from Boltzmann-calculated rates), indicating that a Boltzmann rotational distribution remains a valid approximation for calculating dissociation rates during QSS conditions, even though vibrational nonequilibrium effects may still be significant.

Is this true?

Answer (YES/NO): NO